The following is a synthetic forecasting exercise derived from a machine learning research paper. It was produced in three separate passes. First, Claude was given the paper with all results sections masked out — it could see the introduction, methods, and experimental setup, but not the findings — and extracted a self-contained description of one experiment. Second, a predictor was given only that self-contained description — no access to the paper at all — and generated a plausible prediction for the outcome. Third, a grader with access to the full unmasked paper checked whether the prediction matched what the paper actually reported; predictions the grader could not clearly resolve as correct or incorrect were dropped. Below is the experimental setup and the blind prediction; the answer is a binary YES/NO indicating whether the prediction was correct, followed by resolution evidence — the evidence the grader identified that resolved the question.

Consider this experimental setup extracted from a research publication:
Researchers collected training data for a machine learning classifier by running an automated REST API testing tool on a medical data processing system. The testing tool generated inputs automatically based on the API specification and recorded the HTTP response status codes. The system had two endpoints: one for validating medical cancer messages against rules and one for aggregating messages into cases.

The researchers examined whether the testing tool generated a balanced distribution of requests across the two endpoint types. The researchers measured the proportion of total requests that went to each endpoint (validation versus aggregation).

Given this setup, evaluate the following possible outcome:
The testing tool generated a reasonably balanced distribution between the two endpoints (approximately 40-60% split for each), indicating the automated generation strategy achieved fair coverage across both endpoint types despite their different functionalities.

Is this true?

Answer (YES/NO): YES